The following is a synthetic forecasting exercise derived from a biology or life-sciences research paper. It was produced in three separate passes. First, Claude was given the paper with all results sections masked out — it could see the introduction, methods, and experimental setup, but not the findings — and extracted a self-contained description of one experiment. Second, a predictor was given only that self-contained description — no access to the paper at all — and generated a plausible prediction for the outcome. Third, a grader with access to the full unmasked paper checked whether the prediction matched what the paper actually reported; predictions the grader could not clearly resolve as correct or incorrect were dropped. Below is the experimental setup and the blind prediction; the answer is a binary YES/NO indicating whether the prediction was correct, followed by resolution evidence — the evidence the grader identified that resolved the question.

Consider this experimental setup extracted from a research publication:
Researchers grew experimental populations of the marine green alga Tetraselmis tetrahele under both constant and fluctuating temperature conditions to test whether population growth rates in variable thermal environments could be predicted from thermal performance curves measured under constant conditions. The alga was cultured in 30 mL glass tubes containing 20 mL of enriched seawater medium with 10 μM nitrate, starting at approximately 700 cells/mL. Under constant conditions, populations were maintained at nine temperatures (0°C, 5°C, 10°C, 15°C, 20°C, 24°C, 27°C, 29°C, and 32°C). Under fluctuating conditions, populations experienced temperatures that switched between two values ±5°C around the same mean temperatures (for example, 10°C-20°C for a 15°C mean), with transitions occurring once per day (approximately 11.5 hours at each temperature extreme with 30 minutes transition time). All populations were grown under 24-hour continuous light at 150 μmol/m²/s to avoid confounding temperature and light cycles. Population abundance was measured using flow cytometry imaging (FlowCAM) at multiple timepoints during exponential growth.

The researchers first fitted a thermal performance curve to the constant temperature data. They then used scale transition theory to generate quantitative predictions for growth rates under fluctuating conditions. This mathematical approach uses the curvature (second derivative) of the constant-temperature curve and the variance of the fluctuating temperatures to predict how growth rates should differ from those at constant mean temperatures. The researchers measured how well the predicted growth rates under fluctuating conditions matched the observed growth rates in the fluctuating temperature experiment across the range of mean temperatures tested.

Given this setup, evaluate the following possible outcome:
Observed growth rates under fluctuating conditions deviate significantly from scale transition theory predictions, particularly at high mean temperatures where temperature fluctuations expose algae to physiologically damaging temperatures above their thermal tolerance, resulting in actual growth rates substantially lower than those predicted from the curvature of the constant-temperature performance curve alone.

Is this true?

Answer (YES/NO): NO